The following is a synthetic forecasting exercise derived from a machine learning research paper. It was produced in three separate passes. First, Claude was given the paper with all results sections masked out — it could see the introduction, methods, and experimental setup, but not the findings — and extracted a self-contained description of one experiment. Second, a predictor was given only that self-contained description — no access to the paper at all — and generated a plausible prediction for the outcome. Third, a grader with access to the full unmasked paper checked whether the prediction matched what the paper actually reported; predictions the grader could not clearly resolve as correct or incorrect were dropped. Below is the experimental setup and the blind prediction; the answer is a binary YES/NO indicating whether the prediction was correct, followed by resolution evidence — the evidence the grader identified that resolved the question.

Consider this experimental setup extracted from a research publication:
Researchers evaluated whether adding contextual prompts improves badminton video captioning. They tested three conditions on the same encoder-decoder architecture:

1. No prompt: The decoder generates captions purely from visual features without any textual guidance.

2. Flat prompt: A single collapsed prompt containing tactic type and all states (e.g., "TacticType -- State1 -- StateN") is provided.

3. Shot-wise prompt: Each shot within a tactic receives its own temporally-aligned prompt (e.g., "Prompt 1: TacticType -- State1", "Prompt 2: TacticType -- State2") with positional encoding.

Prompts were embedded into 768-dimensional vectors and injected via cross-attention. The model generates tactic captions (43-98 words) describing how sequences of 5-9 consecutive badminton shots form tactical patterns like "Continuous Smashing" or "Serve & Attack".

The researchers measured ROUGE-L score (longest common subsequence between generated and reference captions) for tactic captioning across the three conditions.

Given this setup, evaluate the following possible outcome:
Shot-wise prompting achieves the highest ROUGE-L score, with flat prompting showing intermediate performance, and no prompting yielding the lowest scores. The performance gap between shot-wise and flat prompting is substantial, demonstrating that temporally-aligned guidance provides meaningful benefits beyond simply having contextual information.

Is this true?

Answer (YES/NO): NO